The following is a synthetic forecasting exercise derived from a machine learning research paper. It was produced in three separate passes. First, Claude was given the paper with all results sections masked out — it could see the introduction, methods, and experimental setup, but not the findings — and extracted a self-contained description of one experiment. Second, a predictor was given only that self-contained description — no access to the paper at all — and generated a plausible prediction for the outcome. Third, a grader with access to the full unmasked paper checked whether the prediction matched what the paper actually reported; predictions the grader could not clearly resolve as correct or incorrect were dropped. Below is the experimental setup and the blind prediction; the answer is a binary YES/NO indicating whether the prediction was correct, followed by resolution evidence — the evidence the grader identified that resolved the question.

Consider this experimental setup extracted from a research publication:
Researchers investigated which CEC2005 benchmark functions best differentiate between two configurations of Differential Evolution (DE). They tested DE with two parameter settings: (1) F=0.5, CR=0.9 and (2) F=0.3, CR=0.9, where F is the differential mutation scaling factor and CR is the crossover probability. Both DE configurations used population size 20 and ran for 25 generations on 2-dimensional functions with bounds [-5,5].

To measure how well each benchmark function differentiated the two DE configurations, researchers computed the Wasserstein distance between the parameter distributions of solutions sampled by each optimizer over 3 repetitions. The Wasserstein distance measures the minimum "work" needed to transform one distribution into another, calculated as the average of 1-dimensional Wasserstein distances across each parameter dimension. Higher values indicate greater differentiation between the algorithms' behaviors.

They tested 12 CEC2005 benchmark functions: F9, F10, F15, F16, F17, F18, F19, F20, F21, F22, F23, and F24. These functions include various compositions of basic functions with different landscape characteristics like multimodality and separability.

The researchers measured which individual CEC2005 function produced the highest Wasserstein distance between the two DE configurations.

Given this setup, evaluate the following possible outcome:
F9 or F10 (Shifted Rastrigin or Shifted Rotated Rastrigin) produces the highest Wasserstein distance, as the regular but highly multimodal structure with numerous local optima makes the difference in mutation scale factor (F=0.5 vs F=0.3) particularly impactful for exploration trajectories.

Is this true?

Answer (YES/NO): NO